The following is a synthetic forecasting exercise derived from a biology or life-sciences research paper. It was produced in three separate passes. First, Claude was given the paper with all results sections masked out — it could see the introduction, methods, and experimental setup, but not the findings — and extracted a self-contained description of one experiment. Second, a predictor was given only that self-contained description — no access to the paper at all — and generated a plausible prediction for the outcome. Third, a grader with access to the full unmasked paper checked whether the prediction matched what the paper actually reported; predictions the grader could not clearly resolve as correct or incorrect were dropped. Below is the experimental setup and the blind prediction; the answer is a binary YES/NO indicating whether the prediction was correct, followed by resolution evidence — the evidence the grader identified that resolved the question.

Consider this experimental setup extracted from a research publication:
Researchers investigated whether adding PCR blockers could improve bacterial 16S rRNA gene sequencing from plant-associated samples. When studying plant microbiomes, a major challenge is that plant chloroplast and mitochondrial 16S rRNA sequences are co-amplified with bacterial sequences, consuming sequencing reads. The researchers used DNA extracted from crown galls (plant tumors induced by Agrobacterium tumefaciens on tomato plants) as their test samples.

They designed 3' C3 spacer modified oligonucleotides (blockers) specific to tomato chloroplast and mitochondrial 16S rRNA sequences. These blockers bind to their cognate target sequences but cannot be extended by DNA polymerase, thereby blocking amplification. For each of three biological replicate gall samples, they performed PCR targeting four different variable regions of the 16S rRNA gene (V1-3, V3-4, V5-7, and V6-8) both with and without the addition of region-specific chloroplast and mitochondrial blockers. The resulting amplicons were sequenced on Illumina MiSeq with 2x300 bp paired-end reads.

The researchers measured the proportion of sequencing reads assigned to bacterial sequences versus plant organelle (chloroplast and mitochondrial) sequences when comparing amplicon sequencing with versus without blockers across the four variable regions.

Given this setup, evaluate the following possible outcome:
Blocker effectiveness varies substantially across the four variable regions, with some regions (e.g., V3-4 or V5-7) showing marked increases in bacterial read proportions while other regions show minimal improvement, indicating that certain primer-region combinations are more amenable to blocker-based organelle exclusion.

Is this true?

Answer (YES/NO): YES